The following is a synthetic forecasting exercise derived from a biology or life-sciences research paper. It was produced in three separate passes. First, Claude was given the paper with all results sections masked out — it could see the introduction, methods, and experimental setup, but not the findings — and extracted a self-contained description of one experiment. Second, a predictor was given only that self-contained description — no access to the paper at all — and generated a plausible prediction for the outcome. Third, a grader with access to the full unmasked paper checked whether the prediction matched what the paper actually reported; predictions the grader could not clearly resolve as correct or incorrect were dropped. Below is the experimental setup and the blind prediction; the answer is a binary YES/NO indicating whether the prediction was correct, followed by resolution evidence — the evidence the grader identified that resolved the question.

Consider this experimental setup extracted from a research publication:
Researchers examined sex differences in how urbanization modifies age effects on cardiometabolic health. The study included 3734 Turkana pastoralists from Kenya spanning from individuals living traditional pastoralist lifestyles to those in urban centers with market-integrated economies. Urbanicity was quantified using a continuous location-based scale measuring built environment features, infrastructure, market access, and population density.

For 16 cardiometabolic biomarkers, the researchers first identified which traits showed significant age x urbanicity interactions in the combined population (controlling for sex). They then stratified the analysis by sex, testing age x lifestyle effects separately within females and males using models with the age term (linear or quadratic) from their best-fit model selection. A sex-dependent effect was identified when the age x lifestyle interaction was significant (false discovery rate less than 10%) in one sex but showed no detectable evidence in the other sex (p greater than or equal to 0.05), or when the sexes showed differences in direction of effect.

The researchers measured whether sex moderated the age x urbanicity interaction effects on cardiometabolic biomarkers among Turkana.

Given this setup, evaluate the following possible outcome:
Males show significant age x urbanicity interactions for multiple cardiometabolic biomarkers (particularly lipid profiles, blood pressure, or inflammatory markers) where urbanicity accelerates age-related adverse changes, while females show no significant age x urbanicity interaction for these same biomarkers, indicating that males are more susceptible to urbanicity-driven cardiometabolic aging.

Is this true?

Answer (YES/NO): NO